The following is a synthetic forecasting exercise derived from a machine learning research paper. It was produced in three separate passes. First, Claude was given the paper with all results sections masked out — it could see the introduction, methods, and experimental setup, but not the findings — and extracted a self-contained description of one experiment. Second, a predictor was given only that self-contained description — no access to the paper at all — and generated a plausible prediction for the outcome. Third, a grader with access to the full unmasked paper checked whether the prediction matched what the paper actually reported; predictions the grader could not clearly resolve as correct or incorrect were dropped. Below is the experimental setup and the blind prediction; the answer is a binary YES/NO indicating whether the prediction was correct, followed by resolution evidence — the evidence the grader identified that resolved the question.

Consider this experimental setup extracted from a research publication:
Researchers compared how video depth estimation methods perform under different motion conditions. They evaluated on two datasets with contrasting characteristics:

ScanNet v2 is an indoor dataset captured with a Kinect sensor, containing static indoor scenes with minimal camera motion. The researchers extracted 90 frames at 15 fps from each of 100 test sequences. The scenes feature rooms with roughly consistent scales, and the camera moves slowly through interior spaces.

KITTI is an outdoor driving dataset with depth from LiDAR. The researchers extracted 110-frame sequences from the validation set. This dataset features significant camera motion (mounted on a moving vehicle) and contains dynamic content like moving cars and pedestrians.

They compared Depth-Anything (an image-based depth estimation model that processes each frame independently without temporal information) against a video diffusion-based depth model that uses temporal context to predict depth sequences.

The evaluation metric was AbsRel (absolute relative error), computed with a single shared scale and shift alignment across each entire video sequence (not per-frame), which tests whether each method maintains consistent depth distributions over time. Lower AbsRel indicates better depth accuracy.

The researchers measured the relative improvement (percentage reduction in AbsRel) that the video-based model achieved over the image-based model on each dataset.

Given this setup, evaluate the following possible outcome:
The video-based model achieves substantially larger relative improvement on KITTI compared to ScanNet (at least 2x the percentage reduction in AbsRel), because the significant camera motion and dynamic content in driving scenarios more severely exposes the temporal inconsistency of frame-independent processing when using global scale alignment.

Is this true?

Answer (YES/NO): YES